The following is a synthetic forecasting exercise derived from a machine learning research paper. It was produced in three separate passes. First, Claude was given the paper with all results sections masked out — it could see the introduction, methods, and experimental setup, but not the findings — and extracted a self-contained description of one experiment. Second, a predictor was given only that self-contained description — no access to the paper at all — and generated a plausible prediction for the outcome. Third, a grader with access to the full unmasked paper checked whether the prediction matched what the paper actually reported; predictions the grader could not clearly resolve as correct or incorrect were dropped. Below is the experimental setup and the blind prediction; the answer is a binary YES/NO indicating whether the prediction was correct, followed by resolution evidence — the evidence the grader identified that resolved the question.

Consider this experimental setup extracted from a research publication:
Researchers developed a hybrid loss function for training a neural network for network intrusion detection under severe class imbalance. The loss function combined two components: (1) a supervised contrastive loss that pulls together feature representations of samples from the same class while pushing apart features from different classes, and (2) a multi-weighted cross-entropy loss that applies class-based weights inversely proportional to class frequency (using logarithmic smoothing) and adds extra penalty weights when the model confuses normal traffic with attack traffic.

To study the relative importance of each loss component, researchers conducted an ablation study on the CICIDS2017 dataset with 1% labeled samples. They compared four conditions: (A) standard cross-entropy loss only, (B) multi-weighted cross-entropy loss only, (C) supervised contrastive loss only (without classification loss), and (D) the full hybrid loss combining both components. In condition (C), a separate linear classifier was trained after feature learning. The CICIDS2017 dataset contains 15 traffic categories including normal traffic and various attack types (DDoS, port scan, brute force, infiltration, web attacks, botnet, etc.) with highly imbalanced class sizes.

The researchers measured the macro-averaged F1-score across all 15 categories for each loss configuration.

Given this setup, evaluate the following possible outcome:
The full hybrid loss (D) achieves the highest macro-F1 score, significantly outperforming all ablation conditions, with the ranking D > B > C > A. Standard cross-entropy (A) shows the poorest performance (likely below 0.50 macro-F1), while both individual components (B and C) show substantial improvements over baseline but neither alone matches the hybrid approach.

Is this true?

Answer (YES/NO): NO